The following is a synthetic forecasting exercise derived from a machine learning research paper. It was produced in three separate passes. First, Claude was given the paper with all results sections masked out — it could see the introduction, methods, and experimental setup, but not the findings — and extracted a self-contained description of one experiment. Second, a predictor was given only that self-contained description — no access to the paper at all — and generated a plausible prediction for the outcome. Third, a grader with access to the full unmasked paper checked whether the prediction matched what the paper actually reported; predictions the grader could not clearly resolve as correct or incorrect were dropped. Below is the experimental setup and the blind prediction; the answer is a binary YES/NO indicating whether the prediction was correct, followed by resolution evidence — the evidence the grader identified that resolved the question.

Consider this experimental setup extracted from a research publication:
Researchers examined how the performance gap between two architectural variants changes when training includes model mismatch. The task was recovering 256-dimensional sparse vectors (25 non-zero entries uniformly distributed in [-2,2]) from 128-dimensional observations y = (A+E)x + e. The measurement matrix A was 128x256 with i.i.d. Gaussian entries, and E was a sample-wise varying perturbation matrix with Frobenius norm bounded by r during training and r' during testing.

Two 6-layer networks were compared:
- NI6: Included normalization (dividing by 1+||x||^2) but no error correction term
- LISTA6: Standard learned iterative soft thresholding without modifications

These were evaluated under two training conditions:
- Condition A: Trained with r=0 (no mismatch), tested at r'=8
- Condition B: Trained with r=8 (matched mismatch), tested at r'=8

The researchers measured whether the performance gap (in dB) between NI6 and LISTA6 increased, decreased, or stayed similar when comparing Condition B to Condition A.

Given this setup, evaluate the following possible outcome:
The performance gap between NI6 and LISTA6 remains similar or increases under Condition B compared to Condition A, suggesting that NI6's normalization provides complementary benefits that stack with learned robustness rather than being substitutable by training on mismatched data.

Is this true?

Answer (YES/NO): YES